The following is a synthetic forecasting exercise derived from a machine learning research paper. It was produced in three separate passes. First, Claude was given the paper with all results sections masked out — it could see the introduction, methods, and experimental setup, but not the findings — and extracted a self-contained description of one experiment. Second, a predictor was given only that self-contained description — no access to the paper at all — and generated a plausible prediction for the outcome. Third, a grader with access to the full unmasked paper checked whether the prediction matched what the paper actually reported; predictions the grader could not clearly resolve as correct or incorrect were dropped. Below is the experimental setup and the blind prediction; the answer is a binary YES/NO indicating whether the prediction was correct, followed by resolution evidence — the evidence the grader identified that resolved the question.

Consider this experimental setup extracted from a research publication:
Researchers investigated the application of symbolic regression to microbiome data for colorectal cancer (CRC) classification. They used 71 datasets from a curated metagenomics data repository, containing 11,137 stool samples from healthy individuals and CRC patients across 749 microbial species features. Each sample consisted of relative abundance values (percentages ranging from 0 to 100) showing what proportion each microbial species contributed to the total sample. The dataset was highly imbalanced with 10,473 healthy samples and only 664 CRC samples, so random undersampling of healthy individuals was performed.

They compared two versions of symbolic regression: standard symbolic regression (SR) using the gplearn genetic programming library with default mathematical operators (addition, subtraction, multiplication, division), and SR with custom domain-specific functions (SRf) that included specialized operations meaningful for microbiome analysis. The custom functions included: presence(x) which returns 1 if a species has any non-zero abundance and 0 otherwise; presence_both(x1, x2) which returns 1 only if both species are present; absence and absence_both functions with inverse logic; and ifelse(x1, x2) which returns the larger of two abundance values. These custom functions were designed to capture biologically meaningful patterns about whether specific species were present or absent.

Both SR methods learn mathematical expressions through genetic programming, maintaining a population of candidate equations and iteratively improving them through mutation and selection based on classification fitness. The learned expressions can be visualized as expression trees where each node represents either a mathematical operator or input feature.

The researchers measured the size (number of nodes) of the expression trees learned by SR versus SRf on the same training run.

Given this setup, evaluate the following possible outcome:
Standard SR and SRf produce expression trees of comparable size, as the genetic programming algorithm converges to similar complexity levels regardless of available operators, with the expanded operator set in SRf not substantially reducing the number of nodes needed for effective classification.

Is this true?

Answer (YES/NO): NO